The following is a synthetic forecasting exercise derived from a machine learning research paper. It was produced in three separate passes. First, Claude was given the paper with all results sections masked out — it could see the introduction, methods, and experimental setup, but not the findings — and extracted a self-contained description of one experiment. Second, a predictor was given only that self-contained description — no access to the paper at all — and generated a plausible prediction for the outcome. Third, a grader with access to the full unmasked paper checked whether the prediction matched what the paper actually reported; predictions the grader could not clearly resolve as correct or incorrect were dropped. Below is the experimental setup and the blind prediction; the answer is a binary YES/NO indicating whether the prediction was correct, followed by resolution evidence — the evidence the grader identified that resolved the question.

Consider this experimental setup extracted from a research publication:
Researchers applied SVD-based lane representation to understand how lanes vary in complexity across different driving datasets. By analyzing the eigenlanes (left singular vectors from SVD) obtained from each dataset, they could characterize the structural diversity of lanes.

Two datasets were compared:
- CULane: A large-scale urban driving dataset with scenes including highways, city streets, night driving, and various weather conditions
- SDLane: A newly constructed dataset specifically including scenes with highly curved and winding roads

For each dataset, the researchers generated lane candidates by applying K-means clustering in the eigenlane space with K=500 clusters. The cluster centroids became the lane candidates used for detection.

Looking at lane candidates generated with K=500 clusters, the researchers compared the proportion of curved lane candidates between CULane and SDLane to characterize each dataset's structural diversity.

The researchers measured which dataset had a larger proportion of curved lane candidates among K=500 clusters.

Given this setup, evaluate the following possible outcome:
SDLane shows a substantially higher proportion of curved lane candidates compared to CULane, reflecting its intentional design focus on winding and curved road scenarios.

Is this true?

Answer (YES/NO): YES